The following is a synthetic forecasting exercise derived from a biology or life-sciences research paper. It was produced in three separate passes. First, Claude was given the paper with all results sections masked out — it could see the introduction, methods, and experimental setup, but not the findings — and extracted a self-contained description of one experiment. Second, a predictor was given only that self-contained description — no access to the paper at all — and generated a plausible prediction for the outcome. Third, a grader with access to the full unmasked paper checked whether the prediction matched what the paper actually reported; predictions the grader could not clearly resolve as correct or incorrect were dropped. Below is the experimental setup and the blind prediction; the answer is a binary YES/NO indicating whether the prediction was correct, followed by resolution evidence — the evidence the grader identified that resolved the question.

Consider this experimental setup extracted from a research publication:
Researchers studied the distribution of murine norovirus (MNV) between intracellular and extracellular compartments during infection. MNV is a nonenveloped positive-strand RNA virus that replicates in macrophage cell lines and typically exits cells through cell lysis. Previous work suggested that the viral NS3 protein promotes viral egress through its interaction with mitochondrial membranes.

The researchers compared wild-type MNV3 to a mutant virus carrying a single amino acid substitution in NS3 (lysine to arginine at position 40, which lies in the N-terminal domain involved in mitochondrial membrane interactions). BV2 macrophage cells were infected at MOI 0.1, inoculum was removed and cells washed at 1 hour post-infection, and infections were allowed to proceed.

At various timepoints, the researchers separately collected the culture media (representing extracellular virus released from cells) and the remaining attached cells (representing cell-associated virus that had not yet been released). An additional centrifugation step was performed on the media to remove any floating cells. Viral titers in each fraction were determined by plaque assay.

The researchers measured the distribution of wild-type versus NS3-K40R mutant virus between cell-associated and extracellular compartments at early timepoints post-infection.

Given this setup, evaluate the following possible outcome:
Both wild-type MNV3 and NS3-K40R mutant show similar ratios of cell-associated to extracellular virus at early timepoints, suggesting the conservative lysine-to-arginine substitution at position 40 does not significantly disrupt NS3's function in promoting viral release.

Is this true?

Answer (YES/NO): NO